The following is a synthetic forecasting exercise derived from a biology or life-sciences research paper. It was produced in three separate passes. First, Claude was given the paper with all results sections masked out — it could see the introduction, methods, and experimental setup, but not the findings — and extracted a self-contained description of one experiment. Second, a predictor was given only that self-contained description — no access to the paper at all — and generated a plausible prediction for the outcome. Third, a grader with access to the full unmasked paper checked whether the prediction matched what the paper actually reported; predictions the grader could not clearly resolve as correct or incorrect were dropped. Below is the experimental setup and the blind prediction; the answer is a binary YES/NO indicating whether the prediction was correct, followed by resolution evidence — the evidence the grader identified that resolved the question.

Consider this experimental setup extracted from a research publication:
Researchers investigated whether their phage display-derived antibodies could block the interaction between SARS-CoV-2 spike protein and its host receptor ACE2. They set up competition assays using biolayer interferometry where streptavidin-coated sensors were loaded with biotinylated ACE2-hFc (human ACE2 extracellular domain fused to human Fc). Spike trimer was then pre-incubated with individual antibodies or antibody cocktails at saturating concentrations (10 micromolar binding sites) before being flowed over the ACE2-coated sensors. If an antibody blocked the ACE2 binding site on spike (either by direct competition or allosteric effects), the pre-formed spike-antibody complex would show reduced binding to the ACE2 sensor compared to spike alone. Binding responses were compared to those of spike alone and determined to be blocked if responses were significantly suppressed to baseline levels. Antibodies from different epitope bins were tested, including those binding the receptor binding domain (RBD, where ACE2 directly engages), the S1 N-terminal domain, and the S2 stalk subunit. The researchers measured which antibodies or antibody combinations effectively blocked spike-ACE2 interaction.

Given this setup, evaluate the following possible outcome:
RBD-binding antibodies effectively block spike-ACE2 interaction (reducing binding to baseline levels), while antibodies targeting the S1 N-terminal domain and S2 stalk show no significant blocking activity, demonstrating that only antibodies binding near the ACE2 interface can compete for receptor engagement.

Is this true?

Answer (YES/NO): NO